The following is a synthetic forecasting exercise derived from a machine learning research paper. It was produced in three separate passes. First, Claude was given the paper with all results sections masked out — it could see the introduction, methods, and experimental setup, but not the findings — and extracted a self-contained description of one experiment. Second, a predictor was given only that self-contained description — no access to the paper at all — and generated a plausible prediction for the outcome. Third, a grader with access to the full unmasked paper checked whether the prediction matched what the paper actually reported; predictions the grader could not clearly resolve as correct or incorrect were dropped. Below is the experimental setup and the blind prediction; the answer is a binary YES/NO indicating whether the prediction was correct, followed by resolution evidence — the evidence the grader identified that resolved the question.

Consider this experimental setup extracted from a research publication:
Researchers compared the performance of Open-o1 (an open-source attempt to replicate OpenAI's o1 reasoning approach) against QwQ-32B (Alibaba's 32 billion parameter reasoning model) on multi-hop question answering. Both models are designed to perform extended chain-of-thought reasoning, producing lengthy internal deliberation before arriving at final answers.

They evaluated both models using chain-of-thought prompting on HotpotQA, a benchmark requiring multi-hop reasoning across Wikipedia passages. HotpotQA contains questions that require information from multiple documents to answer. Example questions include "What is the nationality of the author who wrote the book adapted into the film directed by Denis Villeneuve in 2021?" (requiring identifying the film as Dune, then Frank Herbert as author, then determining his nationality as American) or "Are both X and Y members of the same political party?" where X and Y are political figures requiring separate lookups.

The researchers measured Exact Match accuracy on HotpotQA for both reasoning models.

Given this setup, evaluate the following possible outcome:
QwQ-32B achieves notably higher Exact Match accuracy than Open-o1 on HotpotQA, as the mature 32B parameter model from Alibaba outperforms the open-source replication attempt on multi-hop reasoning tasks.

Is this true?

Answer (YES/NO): YES